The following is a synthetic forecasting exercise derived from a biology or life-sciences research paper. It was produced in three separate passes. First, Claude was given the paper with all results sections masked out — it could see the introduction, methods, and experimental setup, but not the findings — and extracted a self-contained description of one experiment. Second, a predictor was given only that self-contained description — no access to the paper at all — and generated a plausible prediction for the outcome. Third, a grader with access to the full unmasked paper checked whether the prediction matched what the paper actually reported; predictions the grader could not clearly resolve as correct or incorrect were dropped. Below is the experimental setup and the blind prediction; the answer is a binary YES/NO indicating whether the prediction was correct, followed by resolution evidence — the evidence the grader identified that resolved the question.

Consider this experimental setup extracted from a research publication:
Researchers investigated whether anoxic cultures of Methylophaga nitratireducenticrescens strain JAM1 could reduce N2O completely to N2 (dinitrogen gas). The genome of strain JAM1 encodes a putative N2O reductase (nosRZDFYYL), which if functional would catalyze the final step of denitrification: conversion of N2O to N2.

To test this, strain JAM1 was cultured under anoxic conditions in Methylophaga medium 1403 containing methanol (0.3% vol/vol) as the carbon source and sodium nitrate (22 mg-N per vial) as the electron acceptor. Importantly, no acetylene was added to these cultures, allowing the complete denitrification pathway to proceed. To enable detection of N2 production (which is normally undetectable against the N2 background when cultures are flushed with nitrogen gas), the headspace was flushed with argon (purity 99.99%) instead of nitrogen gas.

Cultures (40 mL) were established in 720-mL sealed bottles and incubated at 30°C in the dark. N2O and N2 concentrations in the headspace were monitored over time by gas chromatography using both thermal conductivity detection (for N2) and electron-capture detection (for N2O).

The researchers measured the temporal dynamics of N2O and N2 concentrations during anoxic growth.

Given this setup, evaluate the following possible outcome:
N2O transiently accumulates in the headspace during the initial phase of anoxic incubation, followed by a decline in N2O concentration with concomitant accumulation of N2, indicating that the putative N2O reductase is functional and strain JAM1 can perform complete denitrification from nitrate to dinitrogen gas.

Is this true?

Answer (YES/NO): YES